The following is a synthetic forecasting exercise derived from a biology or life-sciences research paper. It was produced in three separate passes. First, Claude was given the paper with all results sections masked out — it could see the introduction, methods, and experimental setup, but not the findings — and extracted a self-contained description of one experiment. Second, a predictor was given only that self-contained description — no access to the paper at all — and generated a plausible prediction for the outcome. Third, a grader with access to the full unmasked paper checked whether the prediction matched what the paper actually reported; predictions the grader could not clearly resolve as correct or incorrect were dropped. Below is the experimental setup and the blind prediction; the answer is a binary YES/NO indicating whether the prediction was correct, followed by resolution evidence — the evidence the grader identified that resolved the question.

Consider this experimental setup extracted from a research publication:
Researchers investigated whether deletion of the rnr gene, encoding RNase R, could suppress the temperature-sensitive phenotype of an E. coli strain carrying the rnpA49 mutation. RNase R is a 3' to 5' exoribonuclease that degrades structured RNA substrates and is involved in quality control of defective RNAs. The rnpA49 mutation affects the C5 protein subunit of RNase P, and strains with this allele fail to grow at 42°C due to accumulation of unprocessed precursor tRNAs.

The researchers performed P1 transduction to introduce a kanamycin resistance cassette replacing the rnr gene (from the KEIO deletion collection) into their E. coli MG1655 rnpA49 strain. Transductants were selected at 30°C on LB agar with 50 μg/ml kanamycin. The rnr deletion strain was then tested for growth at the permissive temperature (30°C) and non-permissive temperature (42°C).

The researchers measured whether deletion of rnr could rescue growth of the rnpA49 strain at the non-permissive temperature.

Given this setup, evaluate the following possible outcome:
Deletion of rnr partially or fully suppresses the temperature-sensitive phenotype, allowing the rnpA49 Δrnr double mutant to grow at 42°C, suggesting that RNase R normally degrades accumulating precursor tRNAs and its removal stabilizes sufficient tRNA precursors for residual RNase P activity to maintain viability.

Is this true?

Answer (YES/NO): YES